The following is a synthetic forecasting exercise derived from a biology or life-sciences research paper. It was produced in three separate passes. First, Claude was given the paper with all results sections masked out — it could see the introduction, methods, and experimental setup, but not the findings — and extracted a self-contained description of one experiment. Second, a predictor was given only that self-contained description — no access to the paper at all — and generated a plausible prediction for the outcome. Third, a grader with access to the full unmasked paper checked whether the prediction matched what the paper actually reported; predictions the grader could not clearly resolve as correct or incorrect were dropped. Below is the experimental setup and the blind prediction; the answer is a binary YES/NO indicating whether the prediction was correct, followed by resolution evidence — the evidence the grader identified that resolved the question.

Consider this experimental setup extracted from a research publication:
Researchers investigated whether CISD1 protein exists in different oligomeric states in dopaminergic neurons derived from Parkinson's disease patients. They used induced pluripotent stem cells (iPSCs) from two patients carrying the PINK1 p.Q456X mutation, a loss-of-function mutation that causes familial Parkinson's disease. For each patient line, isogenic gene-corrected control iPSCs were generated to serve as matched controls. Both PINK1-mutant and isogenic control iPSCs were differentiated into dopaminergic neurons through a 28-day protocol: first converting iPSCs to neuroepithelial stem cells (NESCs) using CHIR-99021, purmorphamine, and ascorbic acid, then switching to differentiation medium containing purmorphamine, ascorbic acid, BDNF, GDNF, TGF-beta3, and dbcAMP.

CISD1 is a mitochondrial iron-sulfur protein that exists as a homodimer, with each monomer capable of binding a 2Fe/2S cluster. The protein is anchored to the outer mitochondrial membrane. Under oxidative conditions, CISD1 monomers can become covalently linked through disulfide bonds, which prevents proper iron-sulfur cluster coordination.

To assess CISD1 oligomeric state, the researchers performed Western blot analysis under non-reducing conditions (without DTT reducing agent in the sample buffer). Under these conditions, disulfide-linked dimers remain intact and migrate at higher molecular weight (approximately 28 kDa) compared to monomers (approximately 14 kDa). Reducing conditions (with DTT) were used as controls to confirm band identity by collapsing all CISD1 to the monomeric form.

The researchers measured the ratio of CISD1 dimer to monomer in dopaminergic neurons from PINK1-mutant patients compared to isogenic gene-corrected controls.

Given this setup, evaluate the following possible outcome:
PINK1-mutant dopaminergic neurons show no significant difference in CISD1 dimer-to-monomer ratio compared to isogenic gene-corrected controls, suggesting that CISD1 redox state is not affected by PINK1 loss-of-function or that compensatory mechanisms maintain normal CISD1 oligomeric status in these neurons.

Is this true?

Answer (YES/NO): NO